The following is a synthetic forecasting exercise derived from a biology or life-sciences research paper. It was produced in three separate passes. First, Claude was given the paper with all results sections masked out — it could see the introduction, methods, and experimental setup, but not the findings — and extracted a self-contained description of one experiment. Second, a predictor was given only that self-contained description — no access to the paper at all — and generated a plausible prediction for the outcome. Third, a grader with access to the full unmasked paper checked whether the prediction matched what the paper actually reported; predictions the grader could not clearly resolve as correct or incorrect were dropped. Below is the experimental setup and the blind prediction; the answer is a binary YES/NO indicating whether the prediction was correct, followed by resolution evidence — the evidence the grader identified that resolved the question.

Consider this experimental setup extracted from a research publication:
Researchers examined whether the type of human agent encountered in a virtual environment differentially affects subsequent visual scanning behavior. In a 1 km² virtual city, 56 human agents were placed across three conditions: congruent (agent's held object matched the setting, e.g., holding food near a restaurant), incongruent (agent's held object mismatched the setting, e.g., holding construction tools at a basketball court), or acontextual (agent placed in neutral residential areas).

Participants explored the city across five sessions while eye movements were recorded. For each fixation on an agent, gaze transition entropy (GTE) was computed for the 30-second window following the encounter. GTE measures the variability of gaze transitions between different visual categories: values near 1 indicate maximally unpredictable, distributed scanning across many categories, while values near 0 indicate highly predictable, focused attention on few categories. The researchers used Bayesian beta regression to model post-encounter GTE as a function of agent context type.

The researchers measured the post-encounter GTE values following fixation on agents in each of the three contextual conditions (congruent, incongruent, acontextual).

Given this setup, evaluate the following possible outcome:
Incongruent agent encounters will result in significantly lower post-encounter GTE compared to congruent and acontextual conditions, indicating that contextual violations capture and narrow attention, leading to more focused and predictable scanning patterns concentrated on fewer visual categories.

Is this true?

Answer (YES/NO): NO